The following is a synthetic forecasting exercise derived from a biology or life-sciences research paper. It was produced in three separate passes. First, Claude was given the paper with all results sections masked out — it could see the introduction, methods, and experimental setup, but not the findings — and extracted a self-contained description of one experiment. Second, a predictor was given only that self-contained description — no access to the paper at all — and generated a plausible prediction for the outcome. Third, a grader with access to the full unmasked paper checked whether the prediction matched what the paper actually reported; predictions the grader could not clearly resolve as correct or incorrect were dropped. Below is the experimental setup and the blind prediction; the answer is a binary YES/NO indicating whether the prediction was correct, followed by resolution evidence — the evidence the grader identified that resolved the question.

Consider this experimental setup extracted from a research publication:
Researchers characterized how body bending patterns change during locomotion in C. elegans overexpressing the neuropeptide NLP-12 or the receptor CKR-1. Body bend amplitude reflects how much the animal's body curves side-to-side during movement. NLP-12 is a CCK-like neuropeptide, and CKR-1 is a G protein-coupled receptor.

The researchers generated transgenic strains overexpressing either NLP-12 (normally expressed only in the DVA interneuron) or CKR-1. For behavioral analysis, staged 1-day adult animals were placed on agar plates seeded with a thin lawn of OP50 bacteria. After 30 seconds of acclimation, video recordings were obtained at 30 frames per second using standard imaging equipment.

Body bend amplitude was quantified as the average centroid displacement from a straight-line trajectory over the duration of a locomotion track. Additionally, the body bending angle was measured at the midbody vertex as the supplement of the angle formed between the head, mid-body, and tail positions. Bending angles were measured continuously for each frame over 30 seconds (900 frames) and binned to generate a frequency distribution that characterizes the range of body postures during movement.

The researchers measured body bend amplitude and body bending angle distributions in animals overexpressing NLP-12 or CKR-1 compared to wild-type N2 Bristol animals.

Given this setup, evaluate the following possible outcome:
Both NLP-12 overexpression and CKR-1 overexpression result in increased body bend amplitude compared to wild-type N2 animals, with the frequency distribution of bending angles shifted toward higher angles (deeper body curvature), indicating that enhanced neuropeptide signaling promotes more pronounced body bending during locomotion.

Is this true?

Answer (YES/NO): YES